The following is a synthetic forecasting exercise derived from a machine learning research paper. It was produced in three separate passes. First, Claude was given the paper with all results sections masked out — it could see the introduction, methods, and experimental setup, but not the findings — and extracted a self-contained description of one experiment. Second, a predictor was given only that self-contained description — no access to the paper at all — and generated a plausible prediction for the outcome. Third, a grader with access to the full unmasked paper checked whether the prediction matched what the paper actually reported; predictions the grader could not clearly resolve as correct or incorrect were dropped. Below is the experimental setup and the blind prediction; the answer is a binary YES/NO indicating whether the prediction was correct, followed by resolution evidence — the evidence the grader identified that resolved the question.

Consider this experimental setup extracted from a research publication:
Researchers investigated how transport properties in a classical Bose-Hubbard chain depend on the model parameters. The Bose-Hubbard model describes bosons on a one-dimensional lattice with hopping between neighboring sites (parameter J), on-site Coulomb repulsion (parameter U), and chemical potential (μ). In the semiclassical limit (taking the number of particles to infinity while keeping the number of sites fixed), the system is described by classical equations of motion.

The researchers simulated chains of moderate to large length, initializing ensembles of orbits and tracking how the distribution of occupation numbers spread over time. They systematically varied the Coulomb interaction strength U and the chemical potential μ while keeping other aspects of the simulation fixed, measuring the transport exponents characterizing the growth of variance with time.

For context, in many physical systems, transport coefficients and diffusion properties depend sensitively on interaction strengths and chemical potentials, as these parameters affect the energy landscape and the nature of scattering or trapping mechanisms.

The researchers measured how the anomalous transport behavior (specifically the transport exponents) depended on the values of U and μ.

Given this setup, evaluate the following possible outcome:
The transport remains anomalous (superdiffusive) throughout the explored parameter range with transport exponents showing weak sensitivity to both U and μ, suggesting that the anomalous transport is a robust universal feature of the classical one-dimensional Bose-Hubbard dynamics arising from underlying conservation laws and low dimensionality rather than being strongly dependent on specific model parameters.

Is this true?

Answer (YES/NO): YES